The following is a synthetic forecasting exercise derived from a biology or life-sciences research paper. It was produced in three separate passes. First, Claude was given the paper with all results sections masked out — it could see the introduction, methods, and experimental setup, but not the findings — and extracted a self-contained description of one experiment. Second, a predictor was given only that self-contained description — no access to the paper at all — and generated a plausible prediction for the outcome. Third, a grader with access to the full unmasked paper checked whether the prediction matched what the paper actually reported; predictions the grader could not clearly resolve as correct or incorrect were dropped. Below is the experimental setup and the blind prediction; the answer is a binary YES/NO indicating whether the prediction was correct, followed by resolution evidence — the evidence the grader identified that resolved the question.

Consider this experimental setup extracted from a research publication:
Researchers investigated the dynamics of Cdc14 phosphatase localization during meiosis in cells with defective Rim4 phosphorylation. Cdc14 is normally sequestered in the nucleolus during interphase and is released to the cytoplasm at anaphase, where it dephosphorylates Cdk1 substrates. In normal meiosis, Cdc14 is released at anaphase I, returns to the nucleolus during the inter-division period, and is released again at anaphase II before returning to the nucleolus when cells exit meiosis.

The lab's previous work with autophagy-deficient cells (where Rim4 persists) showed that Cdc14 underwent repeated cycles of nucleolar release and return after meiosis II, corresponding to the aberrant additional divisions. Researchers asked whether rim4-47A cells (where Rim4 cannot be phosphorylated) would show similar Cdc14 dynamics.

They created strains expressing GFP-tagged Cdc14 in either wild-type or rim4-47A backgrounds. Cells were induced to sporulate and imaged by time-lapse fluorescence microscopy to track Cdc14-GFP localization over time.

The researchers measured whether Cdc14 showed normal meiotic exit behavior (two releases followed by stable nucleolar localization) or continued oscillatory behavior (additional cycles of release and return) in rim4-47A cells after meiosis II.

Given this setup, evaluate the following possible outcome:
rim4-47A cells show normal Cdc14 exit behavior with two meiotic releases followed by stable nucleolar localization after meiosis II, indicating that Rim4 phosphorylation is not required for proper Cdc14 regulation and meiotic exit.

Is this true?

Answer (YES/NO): NO